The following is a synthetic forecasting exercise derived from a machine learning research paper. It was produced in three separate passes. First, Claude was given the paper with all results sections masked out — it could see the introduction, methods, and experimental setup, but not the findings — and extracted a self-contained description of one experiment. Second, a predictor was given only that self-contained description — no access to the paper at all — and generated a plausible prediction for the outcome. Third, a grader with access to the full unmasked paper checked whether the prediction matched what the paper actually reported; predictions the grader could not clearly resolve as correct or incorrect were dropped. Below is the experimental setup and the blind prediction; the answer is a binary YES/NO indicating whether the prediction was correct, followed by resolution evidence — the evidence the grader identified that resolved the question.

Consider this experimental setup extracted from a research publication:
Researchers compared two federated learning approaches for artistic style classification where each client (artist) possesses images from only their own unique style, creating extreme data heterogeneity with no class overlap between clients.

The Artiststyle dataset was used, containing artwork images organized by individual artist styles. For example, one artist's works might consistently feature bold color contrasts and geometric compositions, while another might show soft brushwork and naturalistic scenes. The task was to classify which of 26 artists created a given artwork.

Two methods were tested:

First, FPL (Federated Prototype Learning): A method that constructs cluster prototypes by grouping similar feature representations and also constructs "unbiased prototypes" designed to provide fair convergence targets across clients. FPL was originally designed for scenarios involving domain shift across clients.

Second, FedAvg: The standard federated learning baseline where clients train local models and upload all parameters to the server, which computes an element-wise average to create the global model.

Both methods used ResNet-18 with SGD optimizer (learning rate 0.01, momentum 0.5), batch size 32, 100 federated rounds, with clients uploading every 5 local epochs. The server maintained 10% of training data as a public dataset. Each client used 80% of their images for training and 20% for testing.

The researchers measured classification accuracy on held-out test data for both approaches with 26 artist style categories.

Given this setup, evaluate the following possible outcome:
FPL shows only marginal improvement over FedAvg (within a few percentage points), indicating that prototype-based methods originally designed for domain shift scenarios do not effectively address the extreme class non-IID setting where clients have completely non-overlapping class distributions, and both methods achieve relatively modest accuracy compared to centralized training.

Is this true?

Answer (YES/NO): NO